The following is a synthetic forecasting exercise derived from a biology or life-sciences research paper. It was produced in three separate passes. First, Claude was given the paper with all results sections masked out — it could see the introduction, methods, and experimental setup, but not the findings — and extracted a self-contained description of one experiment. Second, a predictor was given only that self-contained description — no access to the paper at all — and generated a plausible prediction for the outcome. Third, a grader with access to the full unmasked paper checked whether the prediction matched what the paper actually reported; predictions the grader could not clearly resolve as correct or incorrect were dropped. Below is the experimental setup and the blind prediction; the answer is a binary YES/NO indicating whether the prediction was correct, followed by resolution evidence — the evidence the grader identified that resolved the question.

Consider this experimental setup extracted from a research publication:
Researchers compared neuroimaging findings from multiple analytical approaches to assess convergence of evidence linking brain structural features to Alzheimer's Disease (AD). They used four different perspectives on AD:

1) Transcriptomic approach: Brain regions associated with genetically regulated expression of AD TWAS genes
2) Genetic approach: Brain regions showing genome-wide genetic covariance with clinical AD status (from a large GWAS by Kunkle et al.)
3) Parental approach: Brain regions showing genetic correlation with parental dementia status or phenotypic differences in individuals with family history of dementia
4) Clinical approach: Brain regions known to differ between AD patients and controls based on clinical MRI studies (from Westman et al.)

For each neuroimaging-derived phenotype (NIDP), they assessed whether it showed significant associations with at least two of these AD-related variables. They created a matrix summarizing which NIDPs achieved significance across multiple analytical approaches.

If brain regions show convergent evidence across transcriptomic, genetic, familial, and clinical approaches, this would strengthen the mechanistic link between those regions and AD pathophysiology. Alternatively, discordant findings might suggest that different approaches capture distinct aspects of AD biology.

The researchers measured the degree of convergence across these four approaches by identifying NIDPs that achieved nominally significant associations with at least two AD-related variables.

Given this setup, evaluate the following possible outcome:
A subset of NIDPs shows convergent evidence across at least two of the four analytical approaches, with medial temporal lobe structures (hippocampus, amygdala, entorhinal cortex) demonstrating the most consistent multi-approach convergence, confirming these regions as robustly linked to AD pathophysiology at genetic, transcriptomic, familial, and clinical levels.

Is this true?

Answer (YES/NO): NO